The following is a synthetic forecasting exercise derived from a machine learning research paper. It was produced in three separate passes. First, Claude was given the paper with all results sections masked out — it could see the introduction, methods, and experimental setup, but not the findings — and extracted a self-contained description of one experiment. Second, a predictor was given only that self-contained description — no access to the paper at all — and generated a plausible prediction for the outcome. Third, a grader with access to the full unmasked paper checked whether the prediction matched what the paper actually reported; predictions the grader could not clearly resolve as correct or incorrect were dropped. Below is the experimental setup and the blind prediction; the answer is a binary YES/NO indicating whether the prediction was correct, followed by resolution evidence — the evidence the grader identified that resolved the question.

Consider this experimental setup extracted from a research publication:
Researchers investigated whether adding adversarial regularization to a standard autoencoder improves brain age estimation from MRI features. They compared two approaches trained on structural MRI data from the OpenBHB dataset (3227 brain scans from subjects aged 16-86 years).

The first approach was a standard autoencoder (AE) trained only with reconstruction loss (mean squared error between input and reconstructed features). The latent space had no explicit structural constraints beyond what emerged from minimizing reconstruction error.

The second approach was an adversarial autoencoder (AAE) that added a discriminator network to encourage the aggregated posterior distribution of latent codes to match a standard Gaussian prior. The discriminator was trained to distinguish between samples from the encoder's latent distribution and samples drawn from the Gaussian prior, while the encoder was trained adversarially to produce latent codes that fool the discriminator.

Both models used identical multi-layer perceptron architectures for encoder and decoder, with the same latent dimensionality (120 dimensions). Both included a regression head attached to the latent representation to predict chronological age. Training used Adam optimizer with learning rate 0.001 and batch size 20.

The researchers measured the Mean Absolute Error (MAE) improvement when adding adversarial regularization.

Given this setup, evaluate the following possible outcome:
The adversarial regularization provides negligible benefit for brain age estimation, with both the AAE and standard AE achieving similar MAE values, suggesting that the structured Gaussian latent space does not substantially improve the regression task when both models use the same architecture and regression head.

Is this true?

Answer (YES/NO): NO